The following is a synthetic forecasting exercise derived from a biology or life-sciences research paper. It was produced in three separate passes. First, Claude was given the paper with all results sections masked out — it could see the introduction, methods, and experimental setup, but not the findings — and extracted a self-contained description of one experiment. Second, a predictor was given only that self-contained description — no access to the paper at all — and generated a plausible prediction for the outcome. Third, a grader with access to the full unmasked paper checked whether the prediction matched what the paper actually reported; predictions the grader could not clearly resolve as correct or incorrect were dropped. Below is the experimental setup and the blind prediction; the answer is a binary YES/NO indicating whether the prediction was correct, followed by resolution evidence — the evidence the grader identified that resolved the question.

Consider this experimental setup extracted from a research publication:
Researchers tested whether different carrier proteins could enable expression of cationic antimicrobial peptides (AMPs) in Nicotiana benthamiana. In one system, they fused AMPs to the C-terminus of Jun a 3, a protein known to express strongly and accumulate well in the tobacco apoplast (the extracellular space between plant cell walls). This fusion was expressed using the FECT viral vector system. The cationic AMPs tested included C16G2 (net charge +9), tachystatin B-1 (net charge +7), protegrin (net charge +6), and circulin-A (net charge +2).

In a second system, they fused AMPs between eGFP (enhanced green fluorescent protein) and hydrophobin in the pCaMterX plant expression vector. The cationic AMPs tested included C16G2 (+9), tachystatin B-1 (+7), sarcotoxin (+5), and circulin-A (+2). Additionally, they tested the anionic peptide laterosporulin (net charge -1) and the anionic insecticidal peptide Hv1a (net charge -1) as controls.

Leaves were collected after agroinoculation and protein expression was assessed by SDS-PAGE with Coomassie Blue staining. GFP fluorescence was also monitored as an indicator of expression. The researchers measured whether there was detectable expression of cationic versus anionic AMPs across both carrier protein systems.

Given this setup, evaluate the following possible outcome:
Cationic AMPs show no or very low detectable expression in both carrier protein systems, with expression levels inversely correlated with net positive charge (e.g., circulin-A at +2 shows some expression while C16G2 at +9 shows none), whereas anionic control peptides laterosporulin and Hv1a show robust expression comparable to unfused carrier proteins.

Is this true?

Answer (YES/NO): NO